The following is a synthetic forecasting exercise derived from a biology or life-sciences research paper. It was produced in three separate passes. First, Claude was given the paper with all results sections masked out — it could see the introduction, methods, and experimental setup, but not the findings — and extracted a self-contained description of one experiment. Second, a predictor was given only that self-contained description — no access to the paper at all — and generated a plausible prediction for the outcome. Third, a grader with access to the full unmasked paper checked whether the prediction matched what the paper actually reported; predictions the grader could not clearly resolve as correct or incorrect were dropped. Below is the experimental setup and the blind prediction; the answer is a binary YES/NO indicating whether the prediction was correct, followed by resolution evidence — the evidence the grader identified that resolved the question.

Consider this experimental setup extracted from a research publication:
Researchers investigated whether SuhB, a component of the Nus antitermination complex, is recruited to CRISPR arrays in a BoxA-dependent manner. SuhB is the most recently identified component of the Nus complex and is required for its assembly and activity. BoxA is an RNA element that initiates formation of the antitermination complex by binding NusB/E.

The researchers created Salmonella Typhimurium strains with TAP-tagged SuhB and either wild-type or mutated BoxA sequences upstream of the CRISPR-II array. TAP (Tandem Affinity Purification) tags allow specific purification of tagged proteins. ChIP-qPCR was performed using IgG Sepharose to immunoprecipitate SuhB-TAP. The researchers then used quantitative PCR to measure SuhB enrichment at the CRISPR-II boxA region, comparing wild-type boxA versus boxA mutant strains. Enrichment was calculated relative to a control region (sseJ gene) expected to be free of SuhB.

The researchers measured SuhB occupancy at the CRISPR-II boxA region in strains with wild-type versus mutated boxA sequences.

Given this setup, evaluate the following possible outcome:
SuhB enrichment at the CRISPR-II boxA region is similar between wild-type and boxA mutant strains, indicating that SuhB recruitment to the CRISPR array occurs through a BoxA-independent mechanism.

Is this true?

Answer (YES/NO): NO